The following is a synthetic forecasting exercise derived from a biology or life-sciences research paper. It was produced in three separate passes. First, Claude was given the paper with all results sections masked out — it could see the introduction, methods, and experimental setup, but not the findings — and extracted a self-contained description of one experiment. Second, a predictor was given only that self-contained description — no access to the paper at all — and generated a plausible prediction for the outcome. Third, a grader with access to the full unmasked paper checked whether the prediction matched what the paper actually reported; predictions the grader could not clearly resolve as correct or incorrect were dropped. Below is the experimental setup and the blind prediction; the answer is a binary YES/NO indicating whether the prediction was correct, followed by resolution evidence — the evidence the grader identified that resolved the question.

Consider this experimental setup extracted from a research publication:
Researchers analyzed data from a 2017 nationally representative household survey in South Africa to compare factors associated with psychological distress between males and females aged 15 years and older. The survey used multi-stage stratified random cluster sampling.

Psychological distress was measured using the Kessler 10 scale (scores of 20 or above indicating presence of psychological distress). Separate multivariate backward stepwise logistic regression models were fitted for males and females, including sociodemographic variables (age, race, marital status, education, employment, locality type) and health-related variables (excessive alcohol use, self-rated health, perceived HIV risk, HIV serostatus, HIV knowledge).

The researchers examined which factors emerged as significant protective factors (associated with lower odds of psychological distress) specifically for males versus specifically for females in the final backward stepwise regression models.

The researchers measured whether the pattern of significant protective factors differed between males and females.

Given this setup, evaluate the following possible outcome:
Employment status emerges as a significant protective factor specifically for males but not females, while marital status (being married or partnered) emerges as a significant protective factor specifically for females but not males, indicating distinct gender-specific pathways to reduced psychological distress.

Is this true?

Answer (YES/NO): NO